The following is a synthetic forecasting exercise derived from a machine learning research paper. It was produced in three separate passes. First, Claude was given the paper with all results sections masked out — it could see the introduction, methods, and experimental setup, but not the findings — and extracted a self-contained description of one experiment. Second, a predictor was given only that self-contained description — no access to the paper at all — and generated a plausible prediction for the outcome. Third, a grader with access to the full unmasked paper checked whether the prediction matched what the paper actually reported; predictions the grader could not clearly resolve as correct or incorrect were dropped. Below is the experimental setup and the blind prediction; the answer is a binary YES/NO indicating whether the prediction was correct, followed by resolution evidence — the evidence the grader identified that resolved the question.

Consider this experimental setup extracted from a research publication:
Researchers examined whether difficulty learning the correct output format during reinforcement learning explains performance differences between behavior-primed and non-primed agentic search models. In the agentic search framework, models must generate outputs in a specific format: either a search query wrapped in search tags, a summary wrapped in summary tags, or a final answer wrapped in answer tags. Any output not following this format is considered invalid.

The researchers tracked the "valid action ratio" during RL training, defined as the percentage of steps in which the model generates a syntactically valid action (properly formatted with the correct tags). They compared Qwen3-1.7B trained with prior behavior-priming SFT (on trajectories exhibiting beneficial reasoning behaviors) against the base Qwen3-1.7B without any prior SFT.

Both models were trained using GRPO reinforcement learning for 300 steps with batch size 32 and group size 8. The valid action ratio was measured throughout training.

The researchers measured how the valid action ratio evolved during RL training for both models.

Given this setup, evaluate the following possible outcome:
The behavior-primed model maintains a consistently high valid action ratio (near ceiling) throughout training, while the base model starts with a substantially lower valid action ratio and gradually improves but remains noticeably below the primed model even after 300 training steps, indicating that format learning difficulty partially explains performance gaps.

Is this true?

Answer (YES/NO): NO